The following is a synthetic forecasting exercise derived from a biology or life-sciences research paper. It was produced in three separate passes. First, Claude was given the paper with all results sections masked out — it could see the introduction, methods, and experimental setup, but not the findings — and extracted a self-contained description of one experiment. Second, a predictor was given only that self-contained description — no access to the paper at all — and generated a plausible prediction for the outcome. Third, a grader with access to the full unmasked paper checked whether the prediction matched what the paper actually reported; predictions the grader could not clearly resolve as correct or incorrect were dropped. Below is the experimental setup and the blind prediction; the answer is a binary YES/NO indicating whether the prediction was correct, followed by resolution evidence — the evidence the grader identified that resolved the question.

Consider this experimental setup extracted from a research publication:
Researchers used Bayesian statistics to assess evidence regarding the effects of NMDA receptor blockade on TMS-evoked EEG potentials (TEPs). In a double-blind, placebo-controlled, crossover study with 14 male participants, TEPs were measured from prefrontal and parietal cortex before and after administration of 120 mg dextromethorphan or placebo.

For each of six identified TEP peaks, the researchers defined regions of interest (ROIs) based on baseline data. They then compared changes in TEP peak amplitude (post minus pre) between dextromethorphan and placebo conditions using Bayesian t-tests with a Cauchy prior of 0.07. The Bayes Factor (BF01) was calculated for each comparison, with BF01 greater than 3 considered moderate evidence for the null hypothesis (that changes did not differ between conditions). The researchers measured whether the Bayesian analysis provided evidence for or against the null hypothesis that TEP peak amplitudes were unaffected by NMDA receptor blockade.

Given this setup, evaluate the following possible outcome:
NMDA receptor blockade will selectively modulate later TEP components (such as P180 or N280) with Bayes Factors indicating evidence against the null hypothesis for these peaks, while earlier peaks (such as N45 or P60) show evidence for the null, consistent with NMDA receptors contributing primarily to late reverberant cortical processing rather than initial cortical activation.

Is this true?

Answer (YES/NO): NO